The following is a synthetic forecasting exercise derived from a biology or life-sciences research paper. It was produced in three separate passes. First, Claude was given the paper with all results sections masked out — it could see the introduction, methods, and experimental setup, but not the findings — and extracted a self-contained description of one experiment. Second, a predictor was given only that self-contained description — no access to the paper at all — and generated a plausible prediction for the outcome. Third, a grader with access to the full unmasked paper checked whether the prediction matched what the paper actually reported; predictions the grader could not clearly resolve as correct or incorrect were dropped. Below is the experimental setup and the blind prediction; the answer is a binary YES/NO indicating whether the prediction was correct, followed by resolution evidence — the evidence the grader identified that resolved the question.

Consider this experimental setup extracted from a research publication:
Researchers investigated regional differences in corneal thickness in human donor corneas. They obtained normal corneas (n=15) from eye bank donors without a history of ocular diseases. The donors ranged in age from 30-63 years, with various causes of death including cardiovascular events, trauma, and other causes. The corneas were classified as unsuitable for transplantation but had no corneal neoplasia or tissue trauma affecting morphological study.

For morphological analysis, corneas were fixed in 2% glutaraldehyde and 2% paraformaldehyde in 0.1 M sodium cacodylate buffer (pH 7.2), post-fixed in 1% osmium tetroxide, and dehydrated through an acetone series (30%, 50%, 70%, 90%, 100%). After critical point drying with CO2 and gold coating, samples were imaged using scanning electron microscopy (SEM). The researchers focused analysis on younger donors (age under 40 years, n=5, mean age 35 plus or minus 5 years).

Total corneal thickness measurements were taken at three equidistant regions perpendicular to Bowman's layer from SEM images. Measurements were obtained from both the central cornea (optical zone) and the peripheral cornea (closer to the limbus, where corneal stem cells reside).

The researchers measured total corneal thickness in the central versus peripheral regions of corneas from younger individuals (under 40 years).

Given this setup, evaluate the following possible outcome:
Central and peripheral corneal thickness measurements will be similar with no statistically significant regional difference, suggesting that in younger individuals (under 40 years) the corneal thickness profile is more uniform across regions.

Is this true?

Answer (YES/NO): NO